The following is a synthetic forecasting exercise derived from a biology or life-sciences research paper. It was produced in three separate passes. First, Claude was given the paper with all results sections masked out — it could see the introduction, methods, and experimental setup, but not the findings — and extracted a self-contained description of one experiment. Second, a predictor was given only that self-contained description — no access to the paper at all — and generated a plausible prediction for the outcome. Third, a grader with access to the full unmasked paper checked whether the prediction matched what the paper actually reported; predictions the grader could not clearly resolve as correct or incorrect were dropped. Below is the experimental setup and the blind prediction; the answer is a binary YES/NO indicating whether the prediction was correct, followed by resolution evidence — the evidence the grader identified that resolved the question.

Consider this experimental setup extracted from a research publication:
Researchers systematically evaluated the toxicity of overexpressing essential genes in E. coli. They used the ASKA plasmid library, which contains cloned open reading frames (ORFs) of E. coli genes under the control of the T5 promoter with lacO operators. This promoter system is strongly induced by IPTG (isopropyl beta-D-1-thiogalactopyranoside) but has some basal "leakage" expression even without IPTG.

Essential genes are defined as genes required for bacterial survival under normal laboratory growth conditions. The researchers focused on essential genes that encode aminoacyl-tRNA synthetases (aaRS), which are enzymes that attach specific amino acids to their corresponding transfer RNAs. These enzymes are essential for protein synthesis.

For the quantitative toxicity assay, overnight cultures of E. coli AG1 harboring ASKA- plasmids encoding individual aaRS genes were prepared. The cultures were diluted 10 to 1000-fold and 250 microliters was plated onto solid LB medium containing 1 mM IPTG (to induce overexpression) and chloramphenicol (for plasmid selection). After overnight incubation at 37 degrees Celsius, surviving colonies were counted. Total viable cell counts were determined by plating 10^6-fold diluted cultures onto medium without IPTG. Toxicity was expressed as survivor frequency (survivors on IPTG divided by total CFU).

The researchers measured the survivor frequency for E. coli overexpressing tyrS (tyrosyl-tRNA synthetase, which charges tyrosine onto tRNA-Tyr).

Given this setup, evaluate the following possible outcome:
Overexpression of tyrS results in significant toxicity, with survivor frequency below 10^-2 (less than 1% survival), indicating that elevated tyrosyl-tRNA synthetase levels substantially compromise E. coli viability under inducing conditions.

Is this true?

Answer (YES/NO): YES